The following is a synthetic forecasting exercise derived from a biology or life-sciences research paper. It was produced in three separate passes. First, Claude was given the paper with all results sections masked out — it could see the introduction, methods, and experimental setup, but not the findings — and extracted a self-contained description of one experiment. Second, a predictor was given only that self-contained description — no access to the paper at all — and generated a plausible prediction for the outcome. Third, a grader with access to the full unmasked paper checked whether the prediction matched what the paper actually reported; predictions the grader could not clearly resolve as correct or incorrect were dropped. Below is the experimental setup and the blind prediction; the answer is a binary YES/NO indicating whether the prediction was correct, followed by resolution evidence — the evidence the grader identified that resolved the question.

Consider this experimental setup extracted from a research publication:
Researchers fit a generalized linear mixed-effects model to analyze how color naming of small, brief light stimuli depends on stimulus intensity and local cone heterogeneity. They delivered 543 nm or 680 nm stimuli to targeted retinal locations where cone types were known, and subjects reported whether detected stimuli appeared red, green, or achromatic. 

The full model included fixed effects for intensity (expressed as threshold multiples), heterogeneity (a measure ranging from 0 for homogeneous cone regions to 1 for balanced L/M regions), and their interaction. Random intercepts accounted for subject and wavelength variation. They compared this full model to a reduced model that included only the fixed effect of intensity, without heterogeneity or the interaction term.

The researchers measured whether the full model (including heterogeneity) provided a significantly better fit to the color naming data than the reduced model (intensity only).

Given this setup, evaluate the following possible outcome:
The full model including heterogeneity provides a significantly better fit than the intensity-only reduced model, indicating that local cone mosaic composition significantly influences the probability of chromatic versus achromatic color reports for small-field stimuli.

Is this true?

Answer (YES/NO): YES